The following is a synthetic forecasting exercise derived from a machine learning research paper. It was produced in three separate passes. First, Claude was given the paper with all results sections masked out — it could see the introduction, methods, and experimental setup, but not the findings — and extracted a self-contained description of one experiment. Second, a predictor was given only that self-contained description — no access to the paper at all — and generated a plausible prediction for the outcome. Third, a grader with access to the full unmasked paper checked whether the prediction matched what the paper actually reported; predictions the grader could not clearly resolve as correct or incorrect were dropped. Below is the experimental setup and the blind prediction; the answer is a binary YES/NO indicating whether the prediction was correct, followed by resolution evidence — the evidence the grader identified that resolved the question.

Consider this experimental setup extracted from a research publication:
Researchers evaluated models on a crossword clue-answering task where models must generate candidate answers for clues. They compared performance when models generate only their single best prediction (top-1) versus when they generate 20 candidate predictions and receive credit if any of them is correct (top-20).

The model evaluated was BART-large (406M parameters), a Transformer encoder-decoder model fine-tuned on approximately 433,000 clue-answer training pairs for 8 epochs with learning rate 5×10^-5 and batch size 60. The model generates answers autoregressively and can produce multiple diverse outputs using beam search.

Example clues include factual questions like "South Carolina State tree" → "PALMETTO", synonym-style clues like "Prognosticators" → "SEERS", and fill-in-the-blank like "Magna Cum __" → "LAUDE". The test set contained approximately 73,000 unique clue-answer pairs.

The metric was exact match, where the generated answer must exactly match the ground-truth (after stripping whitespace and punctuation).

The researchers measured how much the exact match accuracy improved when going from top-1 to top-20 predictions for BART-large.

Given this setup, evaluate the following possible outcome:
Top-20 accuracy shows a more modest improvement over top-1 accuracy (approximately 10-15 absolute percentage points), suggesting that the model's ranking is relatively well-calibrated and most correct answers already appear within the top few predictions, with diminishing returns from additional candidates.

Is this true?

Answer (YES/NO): NO